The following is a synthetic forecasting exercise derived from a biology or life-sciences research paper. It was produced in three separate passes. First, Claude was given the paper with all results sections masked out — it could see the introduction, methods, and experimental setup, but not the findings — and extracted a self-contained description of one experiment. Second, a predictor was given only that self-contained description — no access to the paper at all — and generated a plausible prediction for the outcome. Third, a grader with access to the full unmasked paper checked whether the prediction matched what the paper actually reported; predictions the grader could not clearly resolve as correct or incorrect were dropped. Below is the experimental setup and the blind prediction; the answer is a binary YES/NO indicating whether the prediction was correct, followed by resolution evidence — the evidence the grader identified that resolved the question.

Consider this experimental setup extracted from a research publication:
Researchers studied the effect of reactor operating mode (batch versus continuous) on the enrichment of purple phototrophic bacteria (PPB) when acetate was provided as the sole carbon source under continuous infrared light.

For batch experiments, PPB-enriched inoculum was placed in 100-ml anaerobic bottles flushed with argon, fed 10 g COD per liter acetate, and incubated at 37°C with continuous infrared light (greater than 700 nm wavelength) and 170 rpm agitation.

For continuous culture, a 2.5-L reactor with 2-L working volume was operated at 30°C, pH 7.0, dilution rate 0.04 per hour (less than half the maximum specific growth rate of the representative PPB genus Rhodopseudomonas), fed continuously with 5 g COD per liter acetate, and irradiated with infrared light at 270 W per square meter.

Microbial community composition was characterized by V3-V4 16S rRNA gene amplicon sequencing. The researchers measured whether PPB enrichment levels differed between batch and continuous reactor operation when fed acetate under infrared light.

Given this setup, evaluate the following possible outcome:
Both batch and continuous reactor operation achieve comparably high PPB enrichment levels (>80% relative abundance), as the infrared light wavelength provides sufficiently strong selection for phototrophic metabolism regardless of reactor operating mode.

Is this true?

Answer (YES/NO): NO